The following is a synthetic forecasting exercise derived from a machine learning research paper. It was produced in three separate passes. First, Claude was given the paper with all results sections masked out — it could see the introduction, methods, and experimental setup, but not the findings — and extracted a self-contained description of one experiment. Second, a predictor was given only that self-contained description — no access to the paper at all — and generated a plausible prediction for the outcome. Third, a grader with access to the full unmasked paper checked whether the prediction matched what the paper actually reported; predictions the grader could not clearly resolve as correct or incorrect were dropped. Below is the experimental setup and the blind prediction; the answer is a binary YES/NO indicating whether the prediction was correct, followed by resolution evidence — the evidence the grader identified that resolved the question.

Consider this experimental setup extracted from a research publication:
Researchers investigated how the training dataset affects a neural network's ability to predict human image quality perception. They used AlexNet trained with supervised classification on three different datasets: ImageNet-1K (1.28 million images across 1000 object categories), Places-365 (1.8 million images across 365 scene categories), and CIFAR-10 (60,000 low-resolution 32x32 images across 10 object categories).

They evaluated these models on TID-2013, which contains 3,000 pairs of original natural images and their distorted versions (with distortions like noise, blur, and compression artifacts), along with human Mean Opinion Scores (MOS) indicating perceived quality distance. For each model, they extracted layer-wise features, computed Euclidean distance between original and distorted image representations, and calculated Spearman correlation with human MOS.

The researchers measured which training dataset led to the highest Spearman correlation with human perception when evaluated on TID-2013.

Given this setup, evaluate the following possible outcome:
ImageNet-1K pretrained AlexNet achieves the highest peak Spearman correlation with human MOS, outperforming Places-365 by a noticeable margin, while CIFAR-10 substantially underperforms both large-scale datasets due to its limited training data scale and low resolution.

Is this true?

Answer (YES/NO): NO